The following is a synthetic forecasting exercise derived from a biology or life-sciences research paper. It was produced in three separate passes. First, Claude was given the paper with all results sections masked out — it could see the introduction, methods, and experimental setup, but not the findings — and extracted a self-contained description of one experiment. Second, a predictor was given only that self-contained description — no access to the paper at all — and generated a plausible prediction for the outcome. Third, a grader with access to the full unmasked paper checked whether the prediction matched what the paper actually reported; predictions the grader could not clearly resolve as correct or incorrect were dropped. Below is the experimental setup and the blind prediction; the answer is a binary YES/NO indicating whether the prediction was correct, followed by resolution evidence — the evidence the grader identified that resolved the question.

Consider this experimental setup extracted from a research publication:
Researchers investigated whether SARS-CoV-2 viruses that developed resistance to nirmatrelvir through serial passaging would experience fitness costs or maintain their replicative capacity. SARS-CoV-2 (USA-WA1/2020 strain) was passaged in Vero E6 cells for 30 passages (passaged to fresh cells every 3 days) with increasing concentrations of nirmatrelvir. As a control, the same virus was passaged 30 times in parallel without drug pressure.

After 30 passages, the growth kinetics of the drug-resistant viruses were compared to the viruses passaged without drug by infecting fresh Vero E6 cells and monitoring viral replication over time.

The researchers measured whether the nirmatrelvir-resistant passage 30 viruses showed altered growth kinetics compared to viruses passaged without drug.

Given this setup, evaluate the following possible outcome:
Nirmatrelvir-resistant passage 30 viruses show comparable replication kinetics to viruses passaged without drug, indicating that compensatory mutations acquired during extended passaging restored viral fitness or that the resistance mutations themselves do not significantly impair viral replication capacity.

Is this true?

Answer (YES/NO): YES